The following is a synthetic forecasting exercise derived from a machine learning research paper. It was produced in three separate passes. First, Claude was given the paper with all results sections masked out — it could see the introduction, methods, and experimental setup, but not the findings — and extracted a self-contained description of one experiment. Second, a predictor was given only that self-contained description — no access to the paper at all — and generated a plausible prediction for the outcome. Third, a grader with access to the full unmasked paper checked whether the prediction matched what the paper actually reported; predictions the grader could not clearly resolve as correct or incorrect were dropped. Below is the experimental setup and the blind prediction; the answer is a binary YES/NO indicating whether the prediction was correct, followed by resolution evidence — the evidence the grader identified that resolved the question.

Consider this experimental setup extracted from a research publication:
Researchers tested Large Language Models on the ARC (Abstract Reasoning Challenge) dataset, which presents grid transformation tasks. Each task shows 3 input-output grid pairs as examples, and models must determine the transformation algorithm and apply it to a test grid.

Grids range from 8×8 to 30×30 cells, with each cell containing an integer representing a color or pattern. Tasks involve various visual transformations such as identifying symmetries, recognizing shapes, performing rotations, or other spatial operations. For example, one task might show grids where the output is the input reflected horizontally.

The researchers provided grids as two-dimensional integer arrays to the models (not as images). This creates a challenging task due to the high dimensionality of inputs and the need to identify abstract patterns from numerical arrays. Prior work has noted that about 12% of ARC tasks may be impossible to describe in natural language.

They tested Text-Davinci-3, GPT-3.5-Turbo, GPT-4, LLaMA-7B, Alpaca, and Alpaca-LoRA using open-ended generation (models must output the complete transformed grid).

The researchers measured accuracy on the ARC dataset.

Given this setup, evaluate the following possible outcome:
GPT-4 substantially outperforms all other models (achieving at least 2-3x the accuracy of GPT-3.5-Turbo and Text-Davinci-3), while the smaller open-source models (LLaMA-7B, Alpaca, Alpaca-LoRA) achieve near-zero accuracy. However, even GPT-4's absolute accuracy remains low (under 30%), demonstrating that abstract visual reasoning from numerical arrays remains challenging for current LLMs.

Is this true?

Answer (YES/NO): NO